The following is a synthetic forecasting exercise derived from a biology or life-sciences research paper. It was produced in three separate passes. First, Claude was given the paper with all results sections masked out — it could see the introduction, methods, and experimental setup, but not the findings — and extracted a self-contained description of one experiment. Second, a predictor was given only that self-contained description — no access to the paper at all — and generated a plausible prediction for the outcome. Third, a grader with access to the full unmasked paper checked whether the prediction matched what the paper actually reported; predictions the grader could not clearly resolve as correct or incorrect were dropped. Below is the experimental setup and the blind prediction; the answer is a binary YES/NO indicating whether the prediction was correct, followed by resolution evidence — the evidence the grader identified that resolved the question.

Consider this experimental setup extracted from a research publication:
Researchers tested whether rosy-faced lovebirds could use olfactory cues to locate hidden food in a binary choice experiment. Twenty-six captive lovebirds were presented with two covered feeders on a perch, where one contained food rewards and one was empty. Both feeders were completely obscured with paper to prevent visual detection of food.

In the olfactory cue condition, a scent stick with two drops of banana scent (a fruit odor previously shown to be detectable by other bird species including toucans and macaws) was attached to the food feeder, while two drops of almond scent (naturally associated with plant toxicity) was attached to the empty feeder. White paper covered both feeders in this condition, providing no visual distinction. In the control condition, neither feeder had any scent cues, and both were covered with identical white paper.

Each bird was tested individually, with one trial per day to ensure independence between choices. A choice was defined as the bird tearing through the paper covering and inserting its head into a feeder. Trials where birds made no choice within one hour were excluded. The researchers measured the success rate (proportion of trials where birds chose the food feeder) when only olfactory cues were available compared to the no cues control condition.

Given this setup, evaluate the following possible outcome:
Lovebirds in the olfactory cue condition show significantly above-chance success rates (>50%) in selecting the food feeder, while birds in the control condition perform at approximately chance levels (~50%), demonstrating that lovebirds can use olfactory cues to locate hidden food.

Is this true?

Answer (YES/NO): NO